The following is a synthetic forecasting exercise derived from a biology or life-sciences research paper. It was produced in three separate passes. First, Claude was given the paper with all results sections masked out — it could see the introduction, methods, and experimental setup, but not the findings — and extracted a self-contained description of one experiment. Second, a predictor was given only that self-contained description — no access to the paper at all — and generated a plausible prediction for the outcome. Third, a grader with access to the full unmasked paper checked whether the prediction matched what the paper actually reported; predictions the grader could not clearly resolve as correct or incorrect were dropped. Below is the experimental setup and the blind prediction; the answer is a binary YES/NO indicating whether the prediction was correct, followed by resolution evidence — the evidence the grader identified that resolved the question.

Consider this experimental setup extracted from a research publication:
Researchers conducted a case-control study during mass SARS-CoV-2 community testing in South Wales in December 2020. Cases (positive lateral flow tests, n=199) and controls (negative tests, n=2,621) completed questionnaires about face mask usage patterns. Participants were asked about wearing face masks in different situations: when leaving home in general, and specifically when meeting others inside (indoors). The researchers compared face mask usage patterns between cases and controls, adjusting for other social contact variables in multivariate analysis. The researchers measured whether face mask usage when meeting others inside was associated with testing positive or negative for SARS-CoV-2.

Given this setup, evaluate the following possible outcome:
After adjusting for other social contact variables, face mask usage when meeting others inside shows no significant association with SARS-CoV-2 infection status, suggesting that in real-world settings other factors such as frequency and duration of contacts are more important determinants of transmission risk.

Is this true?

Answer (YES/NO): NO